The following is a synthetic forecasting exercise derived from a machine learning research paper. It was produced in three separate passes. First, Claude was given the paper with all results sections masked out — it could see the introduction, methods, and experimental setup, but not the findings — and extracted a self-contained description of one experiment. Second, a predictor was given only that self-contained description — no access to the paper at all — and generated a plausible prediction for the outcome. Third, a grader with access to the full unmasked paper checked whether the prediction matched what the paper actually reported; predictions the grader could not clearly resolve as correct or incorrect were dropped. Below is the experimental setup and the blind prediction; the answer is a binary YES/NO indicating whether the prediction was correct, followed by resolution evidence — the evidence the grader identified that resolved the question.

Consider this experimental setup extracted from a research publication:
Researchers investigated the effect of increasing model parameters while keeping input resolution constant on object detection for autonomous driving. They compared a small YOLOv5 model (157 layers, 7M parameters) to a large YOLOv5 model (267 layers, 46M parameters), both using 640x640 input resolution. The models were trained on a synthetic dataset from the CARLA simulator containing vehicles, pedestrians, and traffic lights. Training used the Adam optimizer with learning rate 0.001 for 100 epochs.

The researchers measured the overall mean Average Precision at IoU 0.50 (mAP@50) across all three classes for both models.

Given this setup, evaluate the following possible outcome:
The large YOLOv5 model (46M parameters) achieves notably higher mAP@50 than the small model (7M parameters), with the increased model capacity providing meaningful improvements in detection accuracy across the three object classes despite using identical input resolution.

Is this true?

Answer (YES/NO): NO